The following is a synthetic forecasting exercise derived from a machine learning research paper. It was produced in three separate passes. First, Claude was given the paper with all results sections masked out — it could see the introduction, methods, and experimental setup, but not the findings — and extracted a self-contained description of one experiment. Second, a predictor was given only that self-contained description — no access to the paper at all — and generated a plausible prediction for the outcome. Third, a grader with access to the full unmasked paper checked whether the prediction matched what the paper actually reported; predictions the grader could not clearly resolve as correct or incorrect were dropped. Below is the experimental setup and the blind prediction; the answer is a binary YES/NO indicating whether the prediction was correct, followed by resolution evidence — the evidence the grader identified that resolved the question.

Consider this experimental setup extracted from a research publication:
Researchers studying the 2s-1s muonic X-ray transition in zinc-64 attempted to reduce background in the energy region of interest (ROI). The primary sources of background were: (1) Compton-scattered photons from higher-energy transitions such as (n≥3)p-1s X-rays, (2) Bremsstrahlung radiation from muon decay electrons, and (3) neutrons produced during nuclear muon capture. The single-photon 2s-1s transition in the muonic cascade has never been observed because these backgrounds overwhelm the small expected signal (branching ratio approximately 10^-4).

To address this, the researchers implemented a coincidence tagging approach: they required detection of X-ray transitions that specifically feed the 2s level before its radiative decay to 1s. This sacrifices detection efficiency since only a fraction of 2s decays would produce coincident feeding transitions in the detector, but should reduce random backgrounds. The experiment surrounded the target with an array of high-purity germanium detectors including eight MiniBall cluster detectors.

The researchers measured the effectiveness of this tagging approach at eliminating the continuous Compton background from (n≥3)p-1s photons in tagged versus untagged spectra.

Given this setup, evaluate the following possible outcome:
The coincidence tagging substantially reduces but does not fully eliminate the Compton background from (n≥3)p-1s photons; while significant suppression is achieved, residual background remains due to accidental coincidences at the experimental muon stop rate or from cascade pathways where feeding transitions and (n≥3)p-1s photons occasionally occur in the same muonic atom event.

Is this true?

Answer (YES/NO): NO